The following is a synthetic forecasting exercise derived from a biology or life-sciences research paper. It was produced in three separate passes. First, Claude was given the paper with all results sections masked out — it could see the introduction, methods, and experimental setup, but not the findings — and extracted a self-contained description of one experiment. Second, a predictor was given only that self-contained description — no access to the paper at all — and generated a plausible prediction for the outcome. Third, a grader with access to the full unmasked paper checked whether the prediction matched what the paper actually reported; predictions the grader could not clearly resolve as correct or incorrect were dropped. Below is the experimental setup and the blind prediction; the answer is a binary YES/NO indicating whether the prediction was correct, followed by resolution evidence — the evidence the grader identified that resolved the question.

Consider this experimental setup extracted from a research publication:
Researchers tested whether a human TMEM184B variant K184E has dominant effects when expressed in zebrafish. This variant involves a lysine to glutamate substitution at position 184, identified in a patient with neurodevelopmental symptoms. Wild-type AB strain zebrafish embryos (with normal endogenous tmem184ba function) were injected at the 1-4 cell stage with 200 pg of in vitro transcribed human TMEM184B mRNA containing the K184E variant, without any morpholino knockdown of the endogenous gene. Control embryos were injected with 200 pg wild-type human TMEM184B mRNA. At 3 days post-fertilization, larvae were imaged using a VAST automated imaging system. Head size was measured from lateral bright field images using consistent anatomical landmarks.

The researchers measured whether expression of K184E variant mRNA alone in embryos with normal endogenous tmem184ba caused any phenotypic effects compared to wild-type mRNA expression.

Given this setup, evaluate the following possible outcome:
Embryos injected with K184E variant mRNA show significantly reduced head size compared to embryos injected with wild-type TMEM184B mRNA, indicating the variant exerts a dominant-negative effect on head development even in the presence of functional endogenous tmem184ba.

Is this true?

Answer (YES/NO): NO